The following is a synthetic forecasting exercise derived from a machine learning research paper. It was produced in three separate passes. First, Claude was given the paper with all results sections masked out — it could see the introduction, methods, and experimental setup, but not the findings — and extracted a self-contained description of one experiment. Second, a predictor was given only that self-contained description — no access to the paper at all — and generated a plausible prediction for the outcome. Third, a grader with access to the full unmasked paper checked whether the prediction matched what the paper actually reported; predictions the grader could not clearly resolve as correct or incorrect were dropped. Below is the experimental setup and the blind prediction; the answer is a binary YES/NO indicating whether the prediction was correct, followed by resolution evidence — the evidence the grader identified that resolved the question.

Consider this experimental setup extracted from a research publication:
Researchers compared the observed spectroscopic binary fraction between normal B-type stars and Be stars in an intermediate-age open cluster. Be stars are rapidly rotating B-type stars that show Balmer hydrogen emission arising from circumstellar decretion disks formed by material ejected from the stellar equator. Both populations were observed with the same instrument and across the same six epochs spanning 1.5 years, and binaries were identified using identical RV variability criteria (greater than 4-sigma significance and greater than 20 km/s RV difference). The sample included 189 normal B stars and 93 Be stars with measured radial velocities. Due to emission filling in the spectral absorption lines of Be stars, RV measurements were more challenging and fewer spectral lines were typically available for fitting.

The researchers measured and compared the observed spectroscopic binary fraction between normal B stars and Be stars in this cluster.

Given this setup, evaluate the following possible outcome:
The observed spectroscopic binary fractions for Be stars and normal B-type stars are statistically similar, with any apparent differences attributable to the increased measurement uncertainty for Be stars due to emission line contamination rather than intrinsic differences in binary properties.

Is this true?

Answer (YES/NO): NO